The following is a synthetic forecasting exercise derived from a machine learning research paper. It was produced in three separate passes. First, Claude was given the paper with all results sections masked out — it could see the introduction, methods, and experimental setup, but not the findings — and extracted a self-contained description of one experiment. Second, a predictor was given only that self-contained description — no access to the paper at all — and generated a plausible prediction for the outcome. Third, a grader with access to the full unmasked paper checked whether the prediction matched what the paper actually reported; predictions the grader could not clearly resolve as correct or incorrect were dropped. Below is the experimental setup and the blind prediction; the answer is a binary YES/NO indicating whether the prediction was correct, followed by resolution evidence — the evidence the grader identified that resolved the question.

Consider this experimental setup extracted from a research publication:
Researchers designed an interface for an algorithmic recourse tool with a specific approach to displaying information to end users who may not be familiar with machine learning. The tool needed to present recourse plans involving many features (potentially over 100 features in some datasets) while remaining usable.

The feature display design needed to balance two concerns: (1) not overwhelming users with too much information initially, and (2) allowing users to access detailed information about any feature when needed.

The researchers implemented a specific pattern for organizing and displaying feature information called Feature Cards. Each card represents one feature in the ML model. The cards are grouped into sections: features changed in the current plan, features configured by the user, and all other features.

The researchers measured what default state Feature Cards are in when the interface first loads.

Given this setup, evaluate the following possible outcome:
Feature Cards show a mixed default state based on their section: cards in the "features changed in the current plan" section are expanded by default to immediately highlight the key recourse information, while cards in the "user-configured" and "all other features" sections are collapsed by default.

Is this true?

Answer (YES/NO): NO